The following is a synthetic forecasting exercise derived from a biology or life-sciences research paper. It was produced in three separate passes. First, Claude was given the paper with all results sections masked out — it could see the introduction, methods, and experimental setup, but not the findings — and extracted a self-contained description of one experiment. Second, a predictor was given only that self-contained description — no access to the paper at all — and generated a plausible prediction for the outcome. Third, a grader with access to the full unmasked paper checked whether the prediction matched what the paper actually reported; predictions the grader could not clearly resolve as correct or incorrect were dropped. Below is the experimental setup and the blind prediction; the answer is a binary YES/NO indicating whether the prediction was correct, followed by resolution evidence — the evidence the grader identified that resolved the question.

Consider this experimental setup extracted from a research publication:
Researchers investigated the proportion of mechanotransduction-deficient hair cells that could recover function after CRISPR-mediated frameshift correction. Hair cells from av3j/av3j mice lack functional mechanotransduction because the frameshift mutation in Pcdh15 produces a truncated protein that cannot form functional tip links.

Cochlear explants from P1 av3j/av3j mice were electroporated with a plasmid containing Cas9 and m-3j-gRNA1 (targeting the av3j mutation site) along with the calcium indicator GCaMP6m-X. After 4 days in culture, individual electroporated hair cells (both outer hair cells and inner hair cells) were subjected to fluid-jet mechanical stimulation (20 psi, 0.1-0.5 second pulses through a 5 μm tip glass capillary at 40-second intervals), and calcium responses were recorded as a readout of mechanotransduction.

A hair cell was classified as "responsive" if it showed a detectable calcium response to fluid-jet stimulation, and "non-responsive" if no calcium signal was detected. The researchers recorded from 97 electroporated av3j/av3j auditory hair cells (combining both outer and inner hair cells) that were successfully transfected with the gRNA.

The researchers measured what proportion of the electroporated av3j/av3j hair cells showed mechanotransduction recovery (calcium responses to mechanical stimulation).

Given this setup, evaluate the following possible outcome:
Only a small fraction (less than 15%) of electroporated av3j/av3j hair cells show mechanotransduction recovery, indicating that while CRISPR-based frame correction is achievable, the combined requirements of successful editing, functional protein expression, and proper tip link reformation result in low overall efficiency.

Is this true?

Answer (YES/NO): NO